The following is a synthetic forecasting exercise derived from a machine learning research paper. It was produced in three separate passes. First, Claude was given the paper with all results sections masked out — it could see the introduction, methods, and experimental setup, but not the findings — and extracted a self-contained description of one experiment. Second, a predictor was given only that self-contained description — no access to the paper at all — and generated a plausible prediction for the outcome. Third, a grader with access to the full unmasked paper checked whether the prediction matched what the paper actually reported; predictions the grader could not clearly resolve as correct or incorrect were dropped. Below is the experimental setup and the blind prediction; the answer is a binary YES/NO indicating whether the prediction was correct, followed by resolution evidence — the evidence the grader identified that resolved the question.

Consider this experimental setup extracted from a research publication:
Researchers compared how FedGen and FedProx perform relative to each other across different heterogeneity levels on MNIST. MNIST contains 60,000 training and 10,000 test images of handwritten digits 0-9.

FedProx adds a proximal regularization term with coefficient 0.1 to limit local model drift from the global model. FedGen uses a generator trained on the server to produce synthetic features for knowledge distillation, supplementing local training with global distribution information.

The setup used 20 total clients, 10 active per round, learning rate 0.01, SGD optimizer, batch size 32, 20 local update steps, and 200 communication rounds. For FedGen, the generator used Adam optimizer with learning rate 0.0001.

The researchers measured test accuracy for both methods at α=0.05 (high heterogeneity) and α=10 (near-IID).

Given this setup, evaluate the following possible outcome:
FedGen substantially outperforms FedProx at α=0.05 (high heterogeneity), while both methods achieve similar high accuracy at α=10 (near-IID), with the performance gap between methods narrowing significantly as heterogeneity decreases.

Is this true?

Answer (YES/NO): NO